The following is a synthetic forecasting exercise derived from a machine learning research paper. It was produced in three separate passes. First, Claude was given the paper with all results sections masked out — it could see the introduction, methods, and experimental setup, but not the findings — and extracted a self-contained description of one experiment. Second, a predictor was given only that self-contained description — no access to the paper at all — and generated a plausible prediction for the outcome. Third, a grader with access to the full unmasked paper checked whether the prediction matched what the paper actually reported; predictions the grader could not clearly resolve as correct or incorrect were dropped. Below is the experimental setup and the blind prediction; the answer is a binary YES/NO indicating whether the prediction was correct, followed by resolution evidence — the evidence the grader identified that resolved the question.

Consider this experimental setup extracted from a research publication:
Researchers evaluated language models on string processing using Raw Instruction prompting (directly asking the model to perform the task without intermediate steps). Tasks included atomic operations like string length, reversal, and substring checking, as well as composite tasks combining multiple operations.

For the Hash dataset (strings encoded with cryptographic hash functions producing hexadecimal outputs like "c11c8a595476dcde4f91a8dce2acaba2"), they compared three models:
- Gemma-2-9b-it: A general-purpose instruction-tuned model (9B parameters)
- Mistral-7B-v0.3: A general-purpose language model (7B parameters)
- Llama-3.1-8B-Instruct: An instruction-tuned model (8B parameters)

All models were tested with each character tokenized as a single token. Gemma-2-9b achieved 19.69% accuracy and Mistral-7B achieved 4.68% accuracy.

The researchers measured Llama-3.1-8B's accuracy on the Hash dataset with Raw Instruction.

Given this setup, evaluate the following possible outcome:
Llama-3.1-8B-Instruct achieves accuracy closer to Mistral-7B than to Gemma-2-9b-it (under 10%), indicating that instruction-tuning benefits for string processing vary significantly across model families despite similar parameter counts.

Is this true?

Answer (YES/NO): NO